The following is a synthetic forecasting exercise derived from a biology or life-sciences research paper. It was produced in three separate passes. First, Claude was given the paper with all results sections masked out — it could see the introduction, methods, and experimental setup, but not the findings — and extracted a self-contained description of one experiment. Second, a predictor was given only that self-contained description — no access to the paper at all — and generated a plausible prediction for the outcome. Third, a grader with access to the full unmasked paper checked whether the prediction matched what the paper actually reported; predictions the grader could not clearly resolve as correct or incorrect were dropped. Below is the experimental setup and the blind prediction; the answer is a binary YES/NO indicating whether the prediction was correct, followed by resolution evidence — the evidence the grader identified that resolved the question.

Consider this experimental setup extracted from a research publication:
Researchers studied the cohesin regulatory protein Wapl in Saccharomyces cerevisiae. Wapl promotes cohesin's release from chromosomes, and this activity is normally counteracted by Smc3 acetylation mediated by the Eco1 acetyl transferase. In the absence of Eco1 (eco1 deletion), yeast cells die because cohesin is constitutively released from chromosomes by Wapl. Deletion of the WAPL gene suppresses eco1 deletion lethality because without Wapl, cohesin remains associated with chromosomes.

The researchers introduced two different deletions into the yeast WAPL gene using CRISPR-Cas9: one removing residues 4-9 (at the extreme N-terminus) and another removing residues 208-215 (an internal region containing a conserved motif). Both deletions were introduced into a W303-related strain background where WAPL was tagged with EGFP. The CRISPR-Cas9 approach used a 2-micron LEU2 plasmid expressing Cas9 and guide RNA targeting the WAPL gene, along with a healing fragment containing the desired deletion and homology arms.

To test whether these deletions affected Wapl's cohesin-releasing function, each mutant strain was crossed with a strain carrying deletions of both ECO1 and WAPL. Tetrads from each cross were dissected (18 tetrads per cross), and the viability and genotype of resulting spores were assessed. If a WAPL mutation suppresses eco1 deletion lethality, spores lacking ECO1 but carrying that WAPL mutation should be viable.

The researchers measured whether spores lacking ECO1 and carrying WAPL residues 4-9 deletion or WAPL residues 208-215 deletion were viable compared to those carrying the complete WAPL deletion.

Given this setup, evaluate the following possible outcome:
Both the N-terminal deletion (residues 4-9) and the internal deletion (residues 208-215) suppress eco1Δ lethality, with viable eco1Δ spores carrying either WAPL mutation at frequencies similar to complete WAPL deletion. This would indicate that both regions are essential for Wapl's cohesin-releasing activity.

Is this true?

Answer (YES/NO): NO